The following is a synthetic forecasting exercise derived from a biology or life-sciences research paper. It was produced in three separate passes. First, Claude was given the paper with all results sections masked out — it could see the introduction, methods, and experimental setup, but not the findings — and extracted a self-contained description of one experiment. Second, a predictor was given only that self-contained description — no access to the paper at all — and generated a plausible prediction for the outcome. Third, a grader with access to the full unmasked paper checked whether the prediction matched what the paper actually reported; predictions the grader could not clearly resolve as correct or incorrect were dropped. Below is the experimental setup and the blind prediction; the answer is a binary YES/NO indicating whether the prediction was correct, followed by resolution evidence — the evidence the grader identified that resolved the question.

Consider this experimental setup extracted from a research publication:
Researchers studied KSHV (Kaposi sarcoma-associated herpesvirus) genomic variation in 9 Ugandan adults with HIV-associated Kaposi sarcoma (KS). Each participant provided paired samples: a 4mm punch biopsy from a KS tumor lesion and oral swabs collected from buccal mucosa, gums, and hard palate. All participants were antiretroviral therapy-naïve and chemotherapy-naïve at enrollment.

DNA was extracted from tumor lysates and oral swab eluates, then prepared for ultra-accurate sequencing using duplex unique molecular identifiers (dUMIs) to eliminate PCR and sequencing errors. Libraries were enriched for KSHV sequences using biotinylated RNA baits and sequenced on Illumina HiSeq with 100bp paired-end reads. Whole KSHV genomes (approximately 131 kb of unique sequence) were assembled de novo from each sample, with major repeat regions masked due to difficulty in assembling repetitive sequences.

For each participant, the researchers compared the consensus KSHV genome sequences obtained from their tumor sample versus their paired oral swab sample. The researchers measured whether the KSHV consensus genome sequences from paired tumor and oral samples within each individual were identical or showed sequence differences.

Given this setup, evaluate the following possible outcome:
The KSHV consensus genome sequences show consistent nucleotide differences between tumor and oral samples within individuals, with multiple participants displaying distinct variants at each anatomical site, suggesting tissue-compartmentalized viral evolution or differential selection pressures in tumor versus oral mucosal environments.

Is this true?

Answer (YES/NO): NO